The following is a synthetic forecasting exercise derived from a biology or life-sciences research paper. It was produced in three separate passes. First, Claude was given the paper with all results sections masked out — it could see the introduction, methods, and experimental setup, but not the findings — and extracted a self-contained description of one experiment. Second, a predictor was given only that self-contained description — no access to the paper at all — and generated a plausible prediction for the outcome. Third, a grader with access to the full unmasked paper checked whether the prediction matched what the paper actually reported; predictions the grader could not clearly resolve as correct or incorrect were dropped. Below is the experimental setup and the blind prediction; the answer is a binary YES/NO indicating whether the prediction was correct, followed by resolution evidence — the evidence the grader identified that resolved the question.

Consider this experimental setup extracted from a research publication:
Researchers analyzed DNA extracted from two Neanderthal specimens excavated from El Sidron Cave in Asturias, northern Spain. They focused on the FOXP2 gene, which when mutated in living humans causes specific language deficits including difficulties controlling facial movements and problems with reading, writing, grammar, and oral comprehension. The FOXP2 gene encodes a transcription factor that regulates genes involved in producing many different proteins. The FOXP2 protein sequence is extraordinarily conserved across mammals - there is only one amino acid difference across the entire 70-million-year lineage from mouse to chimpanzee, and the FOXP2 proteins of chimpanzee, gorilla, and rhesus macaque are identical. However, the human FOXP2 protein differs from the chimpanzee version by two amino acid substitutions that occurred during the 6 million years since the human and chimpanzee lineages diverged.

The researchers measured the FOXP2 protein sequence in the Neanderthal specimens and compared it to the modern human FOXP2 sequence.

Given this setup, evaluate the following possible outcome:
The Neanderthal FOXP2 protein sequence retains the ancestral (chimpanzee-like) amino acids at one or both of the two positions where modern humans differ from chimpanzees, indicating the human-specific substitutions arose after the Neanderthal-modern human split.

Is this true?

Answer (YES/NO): NO